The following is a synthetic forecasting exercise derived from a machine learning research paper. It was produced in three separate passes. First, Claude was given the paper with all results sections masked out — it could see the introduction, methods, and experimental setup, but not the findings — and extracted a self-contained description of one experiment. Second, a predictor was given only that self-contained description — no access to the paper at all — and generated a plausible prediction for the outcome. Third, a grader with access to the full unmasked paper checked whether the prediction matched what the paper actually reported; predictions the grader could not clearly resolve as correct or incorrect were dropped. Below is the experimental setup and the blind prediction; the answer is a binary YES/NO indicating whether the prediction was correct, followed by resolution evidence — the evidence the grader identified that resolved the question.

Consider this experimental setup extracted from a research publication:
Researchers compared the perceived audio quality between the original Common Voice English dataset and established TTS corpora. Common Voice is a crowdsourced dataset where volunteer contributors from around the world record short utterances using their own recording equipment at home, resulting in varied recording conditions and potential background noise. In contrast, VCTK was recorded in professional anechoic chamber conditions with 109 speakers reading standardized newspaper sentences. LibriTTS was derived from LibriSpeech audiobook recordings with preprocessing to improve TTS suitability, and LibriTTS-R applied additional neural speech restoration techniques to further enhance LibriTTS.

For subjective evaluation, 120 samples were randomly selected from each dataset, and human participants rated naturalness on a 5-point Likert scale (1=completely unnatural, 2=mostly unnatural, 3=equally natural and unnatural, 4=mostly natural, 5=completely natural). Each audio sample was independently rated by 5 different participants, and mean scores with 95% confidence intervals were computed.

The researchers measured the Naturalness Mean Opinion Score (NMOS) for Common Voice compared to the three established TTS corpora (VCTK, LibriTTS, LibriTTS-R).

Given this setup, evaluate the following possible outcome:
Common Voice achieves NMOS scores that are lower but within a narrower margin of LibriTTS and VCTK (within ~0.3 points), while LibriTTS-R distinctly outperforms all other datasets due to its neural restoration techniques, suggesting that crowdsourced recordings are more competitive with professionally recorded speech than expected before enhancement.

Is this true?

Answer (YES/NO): NO